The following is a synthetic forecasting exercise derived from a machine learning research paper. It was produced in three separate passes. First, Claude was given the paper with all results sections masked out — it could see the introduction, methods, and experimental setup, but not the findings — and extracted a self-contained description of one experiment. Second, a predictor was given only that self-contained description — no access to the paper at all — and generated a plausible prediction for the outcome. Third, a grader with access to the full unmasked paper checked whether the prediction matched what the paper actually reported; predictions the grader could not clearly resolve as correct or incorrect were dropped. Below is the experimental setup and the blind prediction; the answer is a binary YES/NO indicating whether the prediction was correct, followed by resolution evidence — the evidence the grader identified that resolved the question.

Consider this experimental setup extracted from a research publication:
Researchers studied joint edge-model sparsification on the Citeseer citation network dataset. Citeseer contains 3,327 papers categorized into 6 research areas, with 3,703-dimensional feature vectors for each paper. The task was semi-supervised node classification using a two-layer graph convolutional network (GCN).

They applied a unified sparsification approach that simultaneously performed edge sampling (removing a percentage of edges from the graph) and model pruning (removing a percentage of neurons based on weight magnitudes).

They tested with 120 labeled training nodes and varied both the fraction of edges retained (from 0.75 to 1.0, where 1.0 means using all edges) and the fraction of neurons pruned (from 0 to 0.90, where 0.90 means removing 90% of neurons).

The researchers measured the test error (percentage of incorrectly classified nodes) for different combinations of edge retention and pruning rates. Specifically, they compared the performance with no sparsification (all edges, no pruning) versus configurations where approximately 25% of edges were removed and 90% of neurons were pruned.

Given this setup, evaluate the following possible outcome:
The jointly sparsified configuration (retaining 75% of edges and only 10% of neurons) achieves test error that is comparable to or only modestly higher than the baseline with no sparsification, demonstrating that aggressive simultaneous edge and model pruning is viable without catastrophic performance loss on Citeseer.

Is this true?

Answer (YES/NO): NO